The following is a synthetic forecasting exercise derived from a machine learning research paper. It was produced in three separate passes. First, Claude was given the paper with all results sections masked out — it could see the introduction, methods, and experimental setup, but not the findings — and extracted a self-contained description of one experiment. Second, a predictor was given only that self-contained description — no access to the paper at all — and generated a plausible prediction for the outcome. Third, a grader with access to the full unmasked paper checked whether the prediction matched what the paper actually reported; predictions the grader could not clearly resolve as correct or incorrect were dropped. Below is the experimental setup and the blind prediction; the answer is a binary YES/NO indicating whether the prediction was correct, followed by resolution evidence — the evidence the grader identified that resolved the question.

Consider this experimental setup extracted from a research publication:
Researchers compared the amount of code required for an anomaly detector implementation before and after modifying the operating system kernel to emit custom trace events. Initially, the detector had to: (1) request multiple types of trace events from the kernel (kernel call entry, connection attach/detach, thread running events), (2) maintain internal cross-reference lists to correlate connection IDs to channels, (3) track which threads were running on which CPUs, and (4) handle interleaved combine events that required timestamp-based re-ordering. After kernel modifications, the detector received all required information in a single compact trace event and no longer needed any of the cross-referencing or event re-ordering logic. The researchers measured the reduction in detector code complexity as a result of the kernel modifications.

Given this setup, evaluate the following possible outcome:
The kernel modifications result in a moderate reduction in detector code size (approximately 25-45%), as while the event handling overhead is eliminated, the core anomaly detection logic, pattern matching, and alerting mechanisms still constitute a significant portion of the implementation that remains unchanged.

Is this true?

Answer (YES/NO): YES